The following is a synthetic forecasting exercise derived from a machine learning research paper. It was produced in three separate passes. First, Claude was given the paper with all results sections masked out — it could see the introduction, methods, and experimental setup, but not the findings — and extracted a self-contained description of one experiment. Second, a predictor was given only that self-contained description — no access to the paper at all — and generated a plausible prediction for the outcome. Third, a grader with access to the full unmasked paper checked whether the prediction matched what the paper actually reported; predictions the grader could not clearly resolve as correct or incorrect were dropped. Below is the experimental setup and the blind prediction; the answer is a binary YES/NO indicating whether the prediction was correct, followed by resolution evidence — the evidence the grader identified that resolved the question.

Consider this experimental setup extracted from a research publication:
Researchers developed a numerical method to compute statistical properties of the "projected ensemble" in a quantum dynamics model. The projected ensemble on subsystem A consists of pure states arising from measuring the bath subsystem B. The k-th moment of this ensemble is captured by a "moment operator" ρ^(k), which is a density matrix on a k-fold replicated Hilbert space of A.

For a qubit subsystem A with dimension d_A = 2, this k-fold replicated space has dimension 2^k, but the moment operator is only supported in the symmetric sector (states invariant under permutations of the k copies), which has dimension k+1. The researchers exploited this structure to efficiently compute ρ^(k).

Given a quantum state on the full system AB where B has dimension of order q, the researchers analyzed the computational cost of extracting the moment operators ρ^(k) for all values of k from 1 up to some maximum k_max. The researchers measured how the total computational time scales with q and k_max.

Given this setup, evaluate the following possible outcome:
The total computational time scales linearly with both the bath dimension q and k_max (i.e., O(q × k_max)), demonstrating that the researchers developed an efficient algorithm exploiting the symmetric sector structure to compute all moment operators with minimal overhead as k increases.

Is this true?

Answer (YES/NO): NO